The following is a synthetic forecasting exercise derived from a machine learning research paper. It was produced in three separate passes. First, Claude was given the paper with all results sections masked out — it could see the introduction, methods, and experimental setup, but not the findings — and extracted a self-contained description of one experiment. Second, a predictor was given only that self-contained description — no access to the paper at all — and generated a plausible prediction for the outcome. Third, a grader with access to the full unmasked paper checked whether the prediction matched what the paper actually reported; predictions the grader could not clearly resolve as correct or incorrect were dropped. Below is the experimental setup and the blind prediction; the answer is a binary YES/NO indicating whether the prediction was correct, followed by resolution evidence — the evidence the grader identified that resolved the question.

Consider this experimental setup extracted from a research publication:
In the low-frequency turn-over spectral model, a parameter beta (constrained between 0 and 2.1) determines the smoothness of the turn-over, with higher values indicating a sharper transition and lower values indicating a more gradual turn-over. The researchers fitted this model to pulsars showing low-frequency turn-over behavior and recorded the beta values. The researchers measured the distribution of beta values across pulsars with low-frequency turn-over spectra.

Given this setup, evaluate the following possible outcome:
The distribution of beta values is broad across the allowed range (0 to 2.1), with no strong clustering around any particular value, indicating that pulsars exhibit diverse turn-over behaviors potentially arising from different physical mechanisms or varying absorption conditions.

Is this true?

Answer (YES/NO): NO